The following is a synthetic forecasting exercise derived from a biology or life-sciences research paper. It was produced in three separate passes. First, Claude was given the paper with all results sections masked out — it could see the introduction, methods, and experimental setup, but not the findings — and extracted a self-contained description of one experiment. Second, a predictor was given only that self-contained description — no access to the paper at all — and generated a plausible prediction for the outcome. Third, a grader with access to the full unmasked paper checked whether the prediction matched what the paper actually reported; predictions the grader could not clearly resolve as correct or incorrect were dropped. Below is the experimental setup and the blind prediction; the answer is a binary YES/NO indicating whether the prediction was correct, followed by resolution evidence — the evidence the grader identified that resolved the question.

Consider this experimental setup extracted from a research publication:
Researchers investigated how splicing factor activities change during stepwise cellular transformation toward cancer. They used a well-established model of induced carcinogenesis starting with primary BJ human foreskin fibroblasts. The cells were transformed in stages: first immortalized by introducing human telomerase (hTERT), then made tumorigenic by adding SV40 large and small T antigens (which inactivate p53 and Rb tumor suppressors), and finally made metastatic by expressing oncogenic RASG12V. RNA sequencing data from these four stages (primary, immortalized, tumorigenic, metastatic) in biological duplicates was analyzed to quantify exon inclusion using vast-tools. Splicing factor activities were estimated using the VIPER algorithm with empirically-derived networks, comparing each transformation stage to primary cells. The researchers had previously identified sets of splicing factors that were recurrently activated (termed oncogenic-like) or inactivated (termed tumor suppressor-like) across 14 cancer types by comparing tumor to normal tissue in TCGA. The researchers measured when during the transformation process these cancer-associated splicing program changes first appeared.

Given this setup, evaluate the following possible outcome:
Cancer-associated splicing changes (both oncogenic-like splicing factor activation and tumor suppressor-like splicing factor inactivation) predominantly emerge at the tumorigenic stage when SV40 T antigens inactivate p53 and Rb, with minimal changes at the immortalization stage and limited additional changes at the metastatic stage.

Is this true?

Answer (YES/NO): YES